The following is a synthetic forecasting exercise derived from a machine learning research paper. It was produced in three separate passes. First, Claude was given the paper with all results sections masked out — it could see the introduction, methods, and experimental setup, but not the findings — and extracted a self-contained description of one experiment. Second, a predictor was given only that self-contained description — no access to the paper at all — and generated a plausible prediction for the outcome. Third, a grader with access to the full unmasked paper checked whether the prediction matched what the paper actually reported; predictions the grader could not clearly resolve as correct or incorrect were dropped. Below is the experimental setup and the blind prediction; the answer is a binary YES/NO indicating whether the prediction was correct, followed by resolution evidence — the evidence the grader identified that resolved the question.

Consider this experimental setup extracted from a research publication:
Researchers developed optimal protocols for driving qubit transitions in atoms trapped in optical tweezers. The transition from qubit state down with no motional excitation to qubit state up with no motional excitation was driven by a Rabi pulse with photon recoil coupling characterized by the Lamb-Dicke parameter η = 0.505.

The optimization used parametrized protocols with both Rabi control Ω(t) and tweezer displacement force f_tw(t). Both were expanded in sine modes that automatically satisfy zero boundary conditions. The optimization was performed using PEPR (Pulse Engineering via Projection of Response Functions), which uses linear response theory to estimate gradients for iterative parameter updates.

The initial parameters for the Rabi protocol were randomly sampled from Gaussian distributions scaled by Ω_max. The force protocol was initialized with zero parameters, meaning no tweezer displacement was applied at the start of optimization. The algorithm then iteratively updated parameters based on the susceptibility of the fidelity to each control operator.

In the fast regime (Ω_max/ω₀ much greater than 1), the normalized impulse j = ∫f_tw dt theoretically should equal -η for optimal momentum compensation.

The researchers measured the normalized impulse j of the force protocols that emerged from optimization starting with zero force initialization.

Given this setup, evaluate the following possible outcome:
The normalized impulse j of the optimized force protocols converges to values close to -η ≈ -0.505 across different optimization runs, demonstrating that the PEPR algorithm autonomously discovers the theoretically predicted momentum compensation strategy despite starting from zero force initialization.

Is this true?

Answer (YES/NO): YES